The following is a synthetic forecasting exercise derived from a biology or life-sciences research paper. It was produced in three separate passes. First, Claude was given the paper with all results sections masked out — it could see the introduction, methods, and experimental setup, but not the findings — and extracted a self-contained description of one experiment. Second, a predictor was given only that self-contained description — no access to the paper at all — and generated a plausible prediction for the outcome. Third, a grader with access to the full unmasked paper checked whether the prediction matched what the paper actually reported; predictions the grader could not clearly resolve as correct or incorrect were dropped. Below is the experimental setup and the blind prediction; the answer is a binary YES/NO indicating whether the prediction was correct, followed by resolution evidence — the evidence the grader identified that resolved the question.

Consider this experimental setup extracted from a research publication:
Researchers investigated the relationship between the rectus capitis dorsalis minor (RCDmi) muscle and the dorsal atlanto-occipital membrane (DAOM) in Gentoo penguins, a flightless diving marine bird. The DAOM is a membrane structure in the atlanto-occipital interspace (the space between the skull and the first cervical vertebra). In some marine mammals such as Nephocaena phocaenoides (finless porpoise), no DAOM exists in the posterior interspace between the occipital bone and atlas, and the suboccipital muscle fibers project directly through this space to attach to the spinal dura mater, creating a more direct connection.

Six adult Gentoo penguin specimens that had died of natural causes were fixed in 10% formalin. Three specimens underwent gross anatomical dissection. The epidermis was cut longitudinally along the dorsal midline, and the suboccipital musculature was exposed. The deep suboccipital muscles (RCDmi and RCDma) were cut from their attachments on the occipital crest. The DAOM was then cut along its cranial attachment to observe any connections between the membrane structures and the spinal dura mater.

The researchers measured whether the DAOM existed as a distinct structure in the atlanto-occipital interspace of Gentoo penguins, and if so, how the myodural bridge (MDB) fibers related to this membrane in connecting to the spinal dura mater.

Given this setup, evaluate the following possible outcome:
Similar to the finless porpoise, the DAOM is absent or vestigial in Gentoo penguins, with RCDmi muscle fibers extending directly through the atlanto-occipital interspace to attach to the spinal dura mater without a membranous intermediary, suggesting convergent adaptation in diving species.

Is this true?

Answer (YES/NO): NO